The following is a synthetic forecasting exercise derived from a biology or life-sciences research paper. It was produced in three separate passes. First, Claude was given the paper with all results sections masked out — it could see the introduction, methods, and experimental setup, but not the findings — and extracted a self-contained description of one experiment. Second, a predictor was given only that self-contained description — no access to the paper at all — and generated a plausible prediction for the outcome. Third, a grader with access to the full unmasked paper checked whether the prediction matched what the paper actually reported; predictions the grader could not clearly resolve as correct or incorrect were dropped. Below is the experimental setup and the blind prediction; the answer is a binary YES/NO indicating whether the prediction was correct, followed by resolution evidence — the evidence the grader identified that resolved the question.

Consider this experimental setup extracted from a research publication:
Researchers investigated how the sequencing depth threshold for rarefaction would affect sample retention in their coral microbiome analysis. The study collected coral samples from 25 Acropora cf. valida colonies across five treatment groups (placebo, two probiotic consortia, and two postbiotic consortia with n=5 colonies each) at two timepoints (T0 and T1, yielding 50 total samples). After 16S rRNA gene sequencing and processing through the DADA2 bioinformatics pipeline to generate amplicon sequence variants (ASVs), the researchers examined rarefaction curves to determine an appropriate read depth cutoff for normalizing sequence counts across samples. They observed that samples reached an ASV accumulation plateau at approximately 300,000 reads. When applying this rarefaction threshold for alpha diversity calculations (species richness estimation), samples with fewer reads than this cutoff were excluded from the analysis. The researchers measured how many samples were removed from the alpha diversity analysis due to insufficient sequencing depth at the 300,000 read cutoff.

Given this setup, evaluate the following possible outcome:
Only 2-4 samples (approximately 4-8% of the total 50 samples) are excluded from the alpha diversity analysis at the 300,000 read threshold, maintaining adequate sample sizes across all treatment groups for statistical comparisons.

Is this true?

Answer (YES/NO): NO